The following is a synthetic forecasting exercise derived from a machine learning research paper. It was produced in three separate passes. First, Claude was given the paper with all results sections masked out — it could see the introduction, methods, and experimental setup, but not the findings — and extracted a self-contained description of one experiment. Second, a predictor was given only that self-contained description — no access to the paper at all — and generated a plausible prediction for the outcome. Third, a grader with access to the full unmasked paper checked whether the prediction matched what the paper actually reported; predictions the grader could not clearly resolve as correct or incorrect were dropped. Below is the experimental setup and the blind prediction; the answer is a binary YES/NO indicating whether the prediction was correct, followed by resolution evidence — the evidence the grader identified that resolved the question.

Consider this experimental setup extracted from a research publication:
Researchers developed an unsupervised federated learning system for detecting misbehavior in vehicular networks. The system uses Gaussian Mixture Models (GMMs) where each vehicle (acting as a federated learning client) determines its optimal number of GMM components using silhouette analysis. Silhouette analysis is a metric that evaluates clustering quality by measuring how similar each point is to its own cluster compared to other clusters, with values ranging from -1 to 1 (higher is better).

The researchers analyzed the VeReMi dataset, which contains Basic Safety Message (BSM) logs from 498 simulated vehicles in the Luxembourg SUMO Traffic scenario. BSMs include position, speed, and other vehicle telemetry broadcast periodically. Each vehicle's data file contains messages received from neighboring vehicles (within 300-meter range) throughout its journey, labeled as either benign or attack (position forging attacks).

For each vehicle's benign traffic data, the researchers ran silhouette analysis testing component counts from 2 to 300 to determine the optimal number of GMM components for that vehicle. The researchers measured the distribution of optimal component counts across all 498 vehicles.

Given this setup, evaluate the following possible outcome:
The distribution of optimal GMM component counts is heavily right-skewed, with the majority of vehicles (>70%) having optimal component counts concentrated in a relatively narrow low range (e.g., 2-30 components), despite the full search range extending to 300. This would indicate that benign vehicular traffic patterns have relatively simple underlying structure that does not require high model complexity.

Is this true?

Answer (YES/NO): NO